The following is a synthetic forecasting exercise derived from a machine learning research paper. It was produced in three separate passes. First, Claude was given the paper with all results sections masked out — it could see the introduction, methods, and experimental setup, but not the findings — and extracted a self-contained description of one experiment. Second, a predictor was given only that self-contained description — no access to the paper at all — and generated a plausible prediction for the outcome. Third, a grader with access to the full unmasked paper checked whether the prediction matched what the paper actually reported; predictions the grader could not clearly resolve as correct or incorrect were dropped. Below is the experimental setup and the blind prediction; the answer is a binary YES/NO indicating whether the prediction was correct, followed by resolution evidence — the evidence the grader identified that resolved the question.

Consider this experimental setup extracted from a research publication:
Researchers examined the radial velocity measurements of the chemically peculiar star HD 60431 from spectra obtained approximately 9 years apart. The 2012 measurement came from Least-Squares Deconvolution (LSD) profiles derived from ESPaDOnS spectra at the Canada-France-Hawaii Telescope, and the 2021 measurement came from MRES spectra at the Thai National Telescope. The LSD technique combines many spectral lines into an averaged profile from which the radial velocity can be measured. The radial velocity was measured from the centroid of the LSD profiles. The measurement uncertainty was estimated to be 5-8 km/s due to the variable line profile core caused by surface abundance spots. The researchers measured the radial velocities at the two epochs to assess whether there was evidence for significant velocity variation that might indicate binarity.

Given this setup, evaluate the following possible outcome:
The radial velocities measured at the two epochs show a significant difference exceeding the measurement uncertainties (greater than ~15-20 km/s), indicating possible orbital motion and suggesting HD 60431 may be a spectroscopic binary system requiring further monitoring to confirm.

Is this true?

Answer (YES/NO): NO